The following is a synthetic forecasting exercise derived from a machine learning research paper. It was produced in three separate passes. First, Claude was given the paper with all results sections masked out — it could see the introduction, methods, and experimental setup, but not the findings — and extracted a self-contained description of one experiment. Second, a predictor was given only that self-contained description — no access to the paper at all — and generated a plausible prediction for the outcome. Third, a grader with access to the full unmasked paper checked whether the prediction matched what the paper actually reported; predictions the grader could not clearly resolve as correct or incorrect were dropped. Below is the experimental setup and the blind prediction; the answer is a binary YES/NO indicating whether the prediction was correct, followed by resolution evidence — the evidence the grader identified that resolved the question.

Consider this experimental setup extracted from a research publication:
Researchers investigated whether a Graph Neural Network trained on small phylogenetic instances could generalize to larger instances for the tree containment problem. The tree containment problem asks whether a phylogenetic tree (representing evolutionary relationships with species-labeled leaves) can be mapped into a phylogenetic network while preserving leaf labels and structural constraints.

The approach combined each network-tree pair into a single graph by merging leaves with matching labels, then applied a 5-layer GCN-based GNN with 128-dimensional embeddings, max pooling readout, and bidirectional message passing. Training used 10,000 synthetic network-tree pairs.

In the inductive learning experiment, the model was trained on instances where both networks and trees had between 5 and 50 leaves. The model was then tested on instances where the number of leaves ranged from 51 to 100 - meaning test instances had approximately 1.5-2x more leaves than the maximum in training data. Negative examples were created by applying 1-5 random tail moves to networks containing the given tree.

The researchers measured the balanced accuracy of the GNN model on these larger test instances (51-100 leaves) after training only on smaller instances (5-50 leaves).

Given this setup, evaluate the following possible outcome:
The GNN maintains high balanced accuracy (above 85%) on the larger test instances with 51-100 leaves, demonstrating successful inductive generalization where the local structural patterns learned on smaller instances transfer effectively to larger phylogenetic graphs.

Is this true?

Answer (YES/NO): YES